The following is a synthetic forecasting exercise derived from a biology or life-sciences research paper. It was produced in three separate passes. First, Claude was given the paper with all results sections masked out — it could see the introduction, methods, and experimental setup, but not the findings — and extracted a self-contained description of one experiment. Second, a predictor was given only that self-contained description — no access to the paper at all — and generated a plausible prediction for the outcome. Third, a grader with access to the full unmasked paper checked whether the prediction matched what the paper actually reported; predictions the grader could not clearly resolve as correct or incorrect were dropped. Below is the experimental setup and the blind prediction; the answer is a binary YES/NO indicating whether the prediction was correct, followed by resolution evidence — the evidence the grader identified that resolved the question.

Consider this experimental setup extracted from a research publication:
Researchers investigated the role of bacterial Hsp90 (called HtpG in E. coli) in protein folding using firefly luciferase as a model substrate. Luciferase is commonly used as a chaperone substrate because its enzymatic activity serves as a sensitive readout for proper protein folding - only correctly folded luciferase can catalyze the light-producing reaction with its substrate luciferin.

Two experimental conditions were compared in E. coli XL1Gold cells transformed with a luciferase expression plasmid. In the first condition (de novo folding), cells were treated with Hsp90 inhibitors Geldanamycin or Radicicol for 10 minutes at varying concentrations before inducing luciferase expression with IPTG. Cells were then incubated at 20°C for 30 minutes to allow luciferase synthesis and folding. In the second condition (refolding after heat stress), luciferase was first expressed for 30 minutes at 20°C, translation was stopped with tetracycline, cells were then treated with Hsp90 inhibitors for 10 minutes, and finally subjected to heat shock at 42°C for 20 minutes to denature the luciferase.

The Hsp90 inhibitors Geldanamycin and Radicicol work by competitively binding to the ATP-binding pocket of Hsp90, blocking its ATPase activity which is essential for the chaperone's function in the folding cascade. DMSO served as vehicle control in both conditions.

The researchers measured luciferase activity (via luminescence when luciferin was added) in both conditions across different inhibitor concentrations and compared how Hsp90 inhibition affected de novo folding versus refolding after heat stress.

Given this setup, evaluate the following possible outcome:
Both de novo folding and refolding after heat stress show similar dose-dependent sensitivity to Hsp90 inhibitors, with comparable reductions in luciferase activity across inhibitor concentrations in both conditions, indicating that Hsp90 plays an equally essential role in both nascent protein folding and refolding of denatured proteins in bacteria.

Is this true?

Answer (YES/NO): NO